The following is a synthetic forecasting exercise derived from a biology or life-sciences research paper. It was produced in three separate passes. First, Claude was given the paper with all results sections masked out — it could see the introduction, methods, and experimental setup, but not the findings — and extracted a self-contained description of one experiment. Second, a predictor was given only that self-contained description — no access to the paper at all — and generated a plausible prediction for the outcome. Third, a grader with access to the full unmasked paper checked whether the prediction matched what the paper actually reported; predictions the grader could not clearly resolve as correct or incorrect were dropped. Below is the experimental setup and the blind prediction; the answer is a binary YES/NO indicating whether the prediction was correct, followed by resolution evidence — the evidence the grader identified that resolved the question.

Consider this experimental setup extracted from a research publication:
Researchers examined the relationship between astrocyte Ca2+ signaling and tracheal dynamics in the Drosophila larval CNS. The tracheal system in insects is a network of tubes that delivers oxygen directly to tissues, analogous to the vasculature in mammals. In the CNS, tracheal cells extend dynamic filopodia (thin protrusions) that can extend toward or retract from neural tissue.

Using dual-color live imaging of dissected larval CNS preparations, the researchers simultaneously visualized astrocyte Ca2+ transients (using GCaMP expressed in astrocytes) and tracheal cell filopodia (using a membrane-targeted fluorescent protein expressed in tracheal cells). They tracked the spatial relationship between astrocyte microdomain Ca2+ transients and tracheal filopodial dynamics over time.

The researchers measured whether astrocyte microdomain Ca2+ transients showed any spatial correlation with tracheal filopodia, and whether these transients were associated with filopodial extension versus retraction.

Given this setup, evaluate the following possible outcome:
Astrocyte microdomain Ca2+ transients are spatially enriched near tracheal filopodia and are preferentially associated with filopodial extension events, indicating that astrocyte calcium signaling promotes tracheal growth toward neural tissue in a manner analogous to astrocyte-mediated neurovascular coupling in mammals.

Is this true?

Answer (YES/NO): NO